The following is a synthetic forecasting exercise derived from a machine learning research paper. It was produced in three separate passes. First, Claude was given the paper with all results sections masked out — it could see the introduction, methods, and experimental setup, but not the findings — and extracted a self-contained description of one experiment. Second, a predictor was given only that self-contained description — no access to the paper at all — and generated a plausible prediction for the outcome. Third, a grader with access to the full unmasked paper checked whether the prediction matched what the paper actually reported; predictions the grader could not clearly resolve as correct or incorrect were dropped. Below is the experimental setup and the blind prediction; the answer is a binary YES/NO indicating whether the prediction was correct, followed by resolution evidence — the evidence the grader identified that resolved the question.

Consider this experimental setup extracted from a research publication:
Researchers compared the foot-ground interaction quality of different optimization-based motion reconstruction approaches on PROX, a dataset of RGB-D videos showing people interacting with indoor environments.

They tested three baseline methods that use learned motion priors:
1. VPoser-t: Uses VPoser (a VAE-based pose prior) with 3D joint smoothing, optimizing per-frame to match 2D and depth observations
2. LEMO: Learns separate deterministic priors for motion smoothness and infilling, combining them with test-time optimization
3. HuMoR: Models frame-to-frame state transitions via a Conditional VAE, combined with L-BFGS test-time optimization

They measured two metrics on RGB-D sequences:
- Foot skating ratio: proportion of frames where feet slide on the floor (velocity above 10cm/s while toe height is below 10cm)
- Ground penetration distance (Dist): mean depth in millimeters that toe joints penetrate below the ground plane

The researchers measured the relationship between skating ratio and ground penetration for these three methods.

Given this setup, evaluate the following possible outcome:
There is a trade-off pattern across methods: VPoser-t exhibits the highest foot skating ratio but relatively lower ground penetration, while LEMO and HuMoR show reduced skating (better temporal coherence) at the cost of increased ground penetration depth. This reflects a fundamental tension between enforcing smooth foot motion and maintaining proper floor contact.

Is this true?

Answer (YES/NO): NO